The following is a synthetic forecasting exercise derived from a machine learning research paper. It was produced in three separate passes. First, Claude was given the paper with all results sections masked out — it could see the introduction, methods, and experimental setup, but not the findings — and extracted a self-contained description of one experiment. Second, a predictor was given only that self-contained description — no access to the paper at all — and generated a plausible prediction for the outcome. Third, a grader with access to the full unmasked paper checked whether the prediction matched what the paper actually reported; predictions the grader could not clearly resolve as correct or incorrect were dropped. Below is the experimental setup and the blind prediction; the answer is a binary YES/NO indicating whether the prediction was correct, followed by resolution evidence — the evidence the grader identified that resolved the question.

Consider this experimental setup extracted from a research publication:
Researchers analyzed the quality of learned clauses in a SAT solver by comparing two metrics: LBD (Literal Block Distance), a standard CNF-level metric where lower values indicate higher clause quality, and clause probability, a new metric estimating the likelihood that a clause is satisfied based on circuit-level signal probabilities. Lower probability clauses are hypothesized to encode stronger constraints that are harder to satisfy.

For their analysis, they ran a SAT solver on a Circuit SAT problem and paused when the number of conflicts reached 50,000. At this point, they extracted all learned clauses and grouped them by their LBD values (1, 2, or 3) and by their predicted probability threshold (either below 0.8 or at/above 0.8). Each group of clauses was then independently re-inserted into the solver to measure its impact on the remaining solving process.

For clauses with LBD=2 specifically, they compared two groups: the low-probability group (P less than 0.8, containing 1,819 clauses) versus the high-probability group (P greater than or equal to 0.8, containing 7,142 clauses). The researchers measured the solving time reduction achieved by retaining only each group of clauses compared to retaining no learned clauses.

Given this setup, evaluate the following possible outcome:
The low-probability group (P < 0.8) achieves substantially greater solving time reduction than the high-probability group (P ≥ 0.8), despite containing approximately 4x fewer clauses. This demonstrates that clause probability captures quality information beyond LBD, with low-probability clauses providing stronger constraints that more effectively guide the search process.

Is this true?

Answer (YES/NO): YES